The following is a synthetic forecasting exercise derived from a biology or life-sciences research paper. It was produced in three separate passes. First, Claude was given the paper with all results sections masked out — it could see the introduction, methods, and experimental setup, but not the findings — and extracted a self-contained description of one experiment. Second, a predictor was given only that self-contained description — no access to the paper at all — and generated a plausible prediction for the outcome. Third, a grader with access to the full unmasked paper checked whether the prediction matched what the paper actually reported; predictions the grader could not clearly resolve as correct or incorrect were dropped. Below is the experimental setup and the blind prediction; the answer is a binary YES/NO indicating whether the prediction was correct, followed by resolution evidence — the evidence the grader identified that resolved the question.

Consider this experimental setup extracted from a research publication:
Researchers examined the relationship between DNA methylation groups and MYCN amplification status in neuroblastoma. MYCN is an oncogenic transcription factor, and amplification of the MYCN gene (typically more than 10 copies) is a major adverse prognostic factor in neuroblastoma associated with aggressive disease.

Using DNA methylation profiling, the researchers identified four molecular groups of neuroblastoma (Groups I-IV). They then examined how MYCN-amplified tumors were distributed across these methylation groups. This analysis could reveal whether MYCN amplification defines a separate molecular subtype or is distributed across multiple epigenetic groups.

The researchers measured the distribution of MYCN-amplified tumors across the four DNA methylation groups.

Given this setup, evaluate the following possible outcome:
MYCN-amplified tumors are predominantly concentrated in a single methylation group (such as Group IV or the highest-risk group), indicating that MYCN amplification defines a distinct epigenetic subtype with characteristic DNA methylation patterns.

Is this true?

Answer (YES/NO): NO